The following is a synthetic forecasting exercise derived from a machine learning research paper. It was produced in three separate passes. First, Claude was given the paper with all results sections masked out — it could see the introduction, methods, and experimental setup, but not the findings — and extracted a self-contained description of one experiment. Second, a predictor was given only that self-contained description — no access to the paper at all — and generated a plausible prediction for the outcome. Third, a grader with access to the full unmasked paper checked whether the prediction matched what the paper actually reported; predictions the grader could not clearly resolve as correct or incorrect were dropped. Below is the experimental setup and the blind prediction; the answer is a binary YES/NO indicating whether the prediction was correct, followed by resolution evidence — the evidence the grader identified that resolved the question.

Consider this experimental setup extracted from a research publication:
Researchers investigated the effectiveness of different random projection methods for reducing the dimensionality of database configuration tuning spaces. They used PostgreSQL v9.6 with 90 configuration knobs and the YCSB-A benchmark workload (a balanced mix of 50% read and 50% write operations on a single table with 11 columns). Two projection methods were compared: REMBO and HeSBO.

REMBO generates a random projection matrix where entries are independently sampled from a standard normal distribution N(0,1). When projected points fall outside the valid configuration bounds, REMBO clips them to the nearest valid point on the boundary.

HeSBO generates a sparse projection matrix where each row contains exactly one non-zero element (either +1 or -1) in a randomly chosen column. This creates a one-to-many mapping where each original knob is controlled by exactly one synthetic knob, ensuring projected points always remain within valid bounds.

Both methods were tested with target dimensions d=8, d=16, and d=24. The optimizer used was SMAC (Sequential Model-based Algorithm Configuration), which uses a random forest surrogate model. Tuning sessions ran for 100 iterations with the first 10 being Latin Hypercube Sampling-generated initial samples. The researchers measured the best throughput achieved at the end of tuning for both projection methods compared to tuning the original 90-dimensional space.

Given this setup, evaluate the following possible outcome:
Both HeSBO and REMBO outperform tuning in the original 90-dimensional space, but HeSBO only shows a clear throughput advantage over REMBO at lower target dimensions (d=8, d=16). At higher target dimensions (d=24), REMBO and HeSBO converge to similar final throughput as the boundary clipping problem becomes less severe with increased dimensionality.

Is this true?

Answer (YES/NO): NO